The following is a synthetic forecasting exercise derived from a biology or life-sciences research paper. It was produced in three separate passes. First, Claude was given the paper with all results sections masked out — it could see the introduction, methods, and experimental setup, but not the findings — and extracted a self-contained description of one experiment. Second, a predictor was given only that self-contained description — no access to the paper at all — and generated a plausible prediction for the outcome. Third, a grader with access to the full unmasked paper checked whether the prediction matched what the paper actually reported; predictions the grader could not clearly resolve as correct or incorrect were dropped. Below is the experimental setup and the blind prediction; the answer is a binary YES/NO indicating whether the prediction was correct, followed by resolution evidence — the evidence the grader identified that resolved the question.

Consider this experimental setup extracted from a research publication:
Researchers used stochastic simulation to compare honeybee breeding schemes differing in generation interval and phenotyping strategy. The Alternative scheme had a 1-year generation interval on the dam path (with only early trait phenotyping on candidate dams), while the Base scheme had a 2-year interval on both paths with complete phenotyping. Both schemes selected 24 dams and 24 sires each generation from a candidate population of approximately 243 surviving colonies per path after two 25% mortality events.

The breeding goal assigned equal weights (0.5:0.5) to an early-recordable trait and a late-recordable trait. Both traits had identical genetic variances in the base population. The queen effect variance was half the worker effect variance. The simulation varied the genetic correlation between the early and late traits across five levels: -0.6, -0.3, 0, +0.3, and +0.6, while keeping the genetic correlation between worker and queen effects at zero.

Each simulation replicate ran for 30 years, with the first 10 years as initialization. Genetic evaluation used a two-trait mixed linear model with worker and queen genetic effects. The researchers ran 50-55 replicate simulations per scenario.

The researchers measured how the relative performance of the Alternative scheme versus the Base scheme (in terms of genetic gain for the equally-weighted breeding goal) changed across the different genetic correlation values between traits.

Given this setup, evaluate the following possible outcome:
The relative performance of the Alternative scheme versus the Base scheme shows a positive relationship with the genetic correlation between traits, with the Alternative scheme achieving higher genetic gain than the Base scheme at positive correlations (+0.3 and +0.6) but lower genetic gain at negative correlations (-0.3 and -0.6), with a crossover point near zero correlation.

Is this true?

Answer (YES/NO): NO